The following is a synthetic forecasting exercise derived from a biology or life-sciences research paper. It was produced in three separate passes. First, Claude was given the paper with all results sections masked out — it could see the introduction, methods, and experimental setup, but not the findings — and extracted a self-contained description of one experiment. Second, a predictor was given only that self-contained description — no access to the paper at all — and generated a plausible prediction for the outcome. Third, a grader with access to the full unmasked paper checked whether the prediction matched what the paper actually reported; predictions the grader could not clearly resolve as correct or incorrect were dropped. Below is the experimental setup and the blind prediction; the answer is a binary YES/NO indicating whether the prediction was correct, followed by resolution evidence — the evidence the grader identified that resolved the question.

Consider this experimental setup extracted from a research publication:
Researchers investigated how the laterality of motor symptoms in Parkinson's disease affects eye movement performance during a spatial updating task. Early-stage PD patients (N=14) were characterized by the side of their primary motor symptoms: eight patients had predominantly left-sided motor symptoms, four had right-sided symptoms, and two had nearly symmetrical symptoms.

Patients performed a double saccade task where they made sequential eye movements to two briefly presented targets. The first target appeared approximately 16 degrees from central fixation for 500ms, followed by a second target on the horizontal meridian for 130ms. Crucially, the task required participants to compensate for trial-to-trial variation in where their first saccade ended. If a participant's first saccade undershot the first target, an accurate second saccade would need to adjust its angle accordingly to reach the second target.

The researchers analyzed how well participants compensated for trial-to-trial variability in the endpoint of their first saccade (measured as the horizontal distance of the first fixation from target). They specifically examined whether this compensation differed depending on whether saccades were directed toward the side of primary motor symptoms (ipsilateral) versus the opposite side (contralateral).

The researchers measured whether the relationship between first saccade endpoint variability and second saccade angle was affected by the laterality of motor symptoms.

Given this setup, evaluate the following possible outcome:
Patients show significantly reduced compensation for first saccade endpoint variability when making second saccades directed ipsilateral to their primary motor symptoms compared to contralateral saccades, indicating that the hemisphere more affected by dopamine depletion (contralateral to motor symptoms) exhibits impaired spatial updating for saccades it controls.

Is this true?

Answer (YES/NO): YES